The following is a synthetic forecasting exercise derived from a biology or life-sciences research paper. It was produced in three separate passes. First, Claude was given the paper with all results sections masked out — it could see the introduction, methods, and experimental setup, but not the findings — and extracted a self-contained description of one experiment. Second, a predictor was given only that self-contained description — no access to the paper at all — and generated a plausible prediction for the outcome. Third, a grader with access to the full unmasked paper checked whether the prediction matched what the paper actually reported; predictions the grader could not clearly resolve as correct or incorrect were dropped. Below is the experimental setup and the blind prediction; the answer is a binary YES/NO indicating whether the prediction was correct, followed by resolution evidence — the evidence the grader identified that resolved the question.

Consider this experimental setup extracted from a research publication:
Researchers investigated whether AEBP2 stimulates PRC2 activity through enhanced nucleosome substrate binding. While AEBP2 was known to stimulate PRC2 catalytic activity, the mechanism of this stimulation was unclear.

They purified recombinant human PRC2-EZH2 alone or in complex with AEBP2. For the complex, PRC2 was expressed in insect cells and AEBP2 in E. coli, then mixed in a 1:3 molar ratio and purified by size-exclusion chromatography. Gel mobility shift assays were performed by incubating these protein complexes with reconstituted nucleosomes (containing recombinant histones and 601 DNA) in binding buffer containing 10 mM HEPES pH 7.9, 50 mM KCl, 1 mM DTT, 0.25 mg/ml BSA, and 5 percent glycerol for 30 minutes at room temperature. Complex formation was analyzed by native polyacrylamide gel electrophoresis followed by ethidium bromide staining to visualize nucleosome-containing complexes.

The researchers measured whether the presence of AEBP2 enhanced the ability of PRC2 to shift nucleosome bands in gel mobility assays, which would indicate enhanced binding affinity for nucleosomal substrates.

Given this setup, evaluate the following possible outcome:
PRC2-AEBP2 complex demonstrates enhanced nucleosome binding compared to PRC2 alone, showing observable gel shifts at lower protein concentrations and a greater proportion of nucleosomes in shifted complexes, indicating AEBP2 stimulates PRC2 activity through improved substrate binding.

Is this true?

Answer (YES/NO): YES